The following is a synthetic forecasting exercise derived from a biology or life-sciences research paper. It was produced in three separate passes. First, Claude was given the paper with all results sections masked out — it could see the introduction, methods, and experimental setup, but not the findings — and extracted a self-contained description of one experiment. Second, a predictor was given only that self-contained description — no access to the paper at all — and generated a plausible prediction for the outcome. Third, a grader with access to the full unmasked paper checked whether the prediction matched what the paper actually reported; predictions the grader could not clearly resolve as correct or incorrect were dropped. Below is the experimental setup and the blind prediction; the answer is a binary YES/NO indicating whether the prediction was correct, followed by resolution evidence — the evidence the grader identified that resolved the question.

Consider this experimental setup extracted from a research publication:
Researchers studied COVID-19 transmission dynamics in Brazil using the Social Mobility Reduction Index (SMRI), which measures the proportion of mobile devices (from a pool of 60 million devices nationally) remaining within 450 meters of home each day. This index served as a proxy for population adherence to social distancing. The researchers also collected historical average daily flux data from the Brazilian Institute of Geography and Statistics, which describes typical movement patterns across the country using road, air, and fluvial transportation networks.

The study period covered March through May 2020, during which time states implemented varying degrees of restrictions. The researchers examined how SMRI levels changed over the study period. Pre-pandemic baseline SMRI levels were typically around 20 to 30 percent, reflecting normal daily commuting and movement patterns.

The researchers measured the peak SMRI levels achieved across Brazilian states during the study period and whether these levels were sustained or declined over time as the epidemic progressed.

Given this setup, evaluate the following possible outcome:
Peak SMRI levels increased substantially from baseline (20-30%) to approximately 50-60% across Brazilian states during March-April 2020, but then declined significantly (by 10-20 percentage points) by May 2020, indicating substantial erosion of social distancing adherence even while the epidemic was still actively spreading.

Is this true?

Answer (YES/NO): NO